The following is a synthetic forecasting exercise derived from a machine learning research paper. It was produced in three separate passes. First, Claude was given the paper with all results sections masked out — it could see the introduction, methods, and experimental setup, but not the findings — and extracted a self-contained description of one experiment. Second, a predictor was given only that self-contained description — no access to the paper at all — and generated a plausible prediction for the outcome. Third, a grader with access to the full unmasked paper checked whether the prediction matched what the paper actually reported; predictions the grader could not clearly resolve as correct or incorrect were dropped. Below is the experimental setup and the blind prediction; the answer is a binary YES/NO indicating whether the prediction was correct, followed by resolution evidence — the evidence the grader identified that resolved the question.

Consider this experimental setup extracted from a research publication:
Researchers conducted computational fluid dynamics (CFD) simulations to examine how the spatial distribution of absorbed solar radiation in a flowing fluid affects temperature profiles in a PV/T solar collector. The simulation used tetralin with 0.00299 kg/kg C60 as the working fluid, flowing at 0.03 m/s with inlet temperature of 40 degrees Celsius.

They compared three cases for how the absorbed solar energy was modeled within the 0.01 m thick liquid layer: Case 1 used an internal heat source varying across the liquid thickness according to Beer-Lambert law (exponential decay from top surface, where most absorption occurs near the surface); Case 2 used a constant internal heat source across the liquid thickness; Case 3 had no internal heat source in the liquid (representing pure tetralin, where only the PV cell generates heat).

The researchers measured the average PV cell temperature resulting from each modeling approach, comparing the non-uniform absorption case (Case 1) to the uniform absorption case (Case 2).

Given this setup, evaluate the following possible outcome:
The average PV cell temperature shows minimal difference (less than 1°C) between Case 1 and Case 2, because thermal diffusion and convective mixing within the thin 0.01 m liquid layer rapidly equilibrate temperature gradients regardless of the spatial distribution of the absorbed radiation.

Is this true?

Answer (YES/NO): YES